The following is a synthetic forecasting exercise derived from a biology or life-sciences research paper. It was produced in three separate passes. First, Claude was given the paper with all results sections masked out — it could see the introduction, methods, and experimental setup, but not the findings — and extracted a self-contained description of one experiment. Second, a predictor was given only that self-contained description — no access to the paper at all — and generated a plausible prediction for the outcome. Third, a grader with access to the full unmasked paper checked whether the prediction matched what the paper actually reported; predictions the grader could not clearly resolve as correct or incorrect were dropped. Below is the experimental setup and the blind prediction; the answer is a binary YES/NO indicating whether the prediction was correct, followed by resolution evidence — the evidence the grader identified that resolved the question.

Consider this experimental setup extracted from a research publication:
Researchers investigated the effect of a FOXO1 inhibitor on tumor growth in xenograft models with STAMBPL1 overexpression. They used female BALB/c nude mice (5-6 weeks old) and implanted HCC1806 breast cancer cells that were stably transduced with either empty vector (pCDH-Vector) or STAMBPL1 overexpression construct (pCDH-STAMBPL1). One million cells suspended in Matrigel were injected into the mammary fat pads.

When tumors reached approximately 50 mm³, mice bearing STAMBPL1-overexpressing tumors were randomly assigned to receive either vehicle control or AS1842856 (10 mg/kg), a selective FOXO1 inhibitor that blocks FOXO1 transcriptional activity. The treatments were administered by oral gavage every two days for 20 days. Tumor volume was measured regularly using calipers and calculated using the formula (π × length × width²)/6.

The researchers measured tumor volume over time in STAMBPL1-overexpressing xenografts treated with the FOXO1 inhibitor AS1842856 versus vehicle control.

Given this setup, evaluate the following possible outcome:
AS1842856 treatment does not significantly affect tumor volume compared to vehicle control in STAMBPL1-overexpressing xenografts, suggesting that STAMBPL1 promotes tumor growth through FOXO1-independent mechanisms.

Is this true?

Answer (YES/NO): NO